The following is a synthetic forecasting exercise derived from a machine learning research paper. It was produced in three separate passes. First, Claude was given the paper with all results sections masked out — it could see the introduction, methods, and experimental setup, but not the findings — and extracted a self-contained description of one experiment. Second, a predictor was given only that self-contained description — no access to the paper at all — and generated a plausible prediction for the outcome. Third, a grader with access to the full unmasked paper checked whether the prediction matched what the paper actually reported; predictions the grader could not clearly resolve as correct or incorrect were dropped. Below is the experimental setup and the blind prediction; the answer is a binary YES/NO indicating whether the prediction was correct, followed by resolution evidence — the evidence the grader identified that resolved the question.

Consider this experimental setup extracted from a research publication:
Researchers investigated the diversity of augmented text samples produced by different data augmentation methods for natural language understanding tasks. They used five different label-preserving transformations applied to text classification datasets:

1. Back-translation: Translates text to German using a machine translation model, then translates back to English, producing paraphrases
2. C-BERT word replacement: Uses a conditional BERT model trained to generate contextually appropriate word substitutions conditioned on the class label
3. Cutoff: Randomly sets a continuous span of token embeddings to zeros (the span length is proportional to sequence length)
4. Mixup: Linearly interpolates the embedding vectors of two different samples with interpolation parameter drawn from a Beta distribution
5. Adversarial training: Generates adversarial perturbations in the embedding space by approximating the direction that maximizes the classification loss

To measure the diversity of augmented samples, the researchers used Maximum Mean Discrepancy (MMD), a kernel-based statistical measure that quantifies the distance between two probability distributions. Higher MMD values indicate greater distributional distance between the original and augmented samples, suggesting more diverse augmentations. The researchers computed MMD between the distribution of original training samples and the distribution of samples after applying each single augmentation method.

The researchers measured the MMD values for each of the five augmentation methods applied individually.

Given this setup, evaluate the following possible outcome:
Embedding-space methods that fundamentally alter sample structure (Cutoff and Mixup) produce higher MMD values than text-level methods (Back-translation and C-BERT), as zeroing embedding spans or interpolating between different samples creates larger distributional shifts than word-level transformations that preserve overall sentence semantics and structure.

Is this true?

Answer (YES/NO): NO